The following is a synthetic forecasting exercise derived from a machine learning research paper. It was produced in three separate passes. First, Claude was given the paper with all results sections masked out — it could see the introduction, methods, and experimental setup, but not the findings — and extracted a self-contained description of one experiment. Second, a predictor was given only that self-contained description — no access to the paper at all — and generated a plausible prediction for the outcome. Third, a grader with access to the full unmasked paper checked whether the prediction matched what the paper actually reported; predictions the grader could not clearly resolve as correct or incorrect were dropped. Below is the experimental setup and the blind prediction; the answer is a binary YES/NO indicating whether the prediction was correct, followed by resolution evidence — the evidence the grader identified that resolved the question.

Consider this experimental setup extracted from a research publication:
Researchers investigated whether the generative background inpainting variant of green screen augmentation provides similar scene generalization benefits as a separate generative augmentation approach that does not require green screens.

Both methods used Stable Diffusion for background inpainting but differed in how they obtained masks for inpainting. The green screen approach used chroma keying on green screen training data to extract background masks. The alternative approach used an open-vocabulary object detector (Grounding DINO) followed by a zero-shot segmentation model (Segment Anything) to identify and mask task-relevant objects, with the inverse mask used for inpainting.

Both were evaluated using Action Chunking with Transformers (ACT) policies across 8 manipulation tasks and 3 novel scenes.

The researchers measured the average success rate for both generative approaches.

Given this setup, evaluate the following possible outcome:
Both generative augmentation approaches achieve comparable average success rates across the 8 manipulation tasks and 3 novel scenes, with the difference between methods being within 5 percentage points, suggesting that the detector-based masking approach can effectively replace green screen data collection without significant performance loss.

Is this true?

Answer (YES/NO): YES